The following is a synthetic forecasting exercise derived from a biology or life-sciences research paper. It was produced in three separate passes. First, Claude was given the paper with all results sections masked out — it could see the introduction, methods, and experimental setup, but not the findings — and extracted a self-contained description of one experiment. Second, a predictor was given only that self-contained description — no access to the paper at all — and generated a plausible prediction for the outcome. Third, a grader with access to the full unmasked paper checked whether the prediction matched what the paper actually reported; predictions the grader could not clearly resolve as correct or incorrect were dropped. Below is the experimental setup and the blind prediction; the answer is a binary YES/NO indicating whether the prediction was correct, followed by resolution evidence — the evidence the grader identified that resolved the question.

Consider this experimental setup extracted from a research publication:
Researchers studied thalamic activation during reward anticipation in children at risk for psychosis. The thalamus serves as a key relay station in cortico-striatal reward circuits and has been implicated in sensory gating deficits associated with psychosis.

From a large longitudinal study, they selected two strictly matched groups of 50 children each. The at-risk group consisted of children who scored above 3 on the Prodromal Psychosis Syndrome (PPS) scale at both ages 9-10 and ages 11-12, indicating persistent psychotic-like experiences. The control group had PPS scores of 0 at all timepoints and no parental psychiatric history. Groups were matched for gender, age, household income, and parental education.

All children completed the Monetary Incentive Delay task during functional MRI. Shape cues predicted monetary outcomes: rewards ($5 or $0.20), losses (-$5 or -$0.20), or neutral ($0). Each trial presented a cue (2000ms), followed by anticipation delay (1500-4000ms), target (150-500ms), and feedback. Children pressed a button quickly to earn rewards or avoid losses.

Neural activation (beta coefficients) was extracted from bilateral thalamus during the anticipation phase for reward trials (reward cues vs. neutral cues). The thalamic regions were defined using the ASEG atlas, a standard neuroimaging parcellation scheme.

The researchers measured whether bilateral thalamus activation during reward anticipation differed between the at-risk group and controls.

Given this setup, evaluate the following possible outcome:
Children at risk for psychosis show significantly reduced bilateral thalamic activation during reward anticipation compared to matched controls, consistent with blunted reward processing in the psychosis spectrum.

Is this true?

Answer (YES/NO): NO